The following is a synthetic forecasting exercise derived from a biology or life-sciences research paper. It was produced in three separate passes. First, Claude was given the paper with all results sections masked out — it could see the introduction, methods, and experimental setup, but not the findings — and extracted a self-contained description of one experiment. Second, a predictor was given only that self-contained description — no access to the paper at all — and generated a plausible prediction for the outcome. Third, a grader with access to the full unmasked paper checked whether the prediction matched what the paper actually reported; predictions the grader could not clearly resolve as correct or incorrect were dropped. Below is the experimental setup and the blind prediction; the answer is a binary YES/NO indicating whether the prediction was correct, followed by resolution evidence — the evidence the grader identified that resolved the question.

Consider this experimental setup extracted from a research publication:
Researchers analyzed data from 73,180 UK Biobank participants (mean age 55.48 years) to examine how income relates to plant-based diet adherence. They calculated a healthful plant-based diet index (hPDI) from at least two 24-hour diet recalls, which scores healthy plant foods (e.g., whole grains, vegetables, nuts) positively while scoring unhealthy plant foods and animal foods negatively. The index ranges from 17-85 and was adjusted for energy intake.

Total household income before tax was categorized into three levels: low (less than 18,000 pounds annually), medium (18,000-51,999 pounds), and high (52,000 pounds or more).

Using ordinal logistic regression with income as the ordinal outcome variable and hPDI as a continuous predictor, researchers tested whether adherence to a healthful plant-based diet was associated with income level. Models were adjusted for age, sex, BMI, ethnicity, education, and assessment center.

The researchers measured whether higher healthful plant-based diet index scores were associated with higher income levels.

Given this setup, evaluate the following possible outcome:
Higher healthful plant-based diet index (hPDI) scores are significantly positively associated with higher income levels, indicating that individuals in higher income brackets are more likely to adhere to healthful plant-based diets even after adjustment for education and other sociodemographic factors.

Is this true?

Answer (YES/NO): NO